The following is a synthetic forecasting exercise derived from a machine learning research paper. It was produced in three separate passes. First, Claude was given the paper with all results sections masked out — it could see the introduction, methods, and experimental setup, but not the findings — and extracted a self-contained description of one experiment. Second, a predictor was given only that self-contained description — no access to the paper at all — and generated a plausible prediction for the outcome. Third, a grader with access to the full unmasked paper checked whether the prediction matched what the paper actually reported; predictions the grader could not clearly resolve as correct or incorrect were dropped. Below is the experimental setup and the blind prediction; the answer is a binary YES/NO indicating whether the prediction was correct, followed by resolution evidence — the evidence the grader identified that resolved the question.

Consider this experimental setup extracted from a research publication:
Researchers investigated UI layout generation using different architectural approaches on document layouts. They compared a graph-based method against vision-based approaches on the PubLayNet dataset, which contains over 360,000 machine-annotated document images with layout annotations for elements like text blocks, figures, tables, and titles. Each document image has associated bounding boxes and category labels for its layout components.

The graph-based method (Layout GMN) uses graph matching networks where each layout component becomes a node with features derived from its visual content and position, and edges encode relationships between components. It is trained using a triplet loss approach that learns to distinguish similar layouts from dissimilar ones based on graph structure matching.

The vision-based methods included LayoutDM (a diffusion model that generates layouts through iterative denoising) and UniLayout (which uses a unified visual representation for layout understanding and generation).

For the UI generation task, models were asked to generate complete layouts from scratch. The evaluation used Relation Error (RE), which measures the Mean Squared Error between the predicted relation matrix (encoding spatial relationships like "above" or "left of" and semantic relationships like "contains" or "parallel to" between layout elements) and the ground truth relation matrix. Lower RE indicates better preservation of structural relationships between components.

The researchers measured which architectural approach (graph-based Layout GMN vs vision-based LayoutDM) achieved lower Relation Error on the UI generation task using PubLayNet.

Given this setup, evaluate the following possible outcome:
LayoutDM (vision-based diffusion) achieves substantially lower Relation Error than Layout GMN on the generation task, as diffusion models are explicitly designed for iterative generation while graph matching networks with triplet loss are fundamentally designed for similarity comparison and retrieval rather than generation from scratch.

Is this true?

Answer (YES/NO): NO